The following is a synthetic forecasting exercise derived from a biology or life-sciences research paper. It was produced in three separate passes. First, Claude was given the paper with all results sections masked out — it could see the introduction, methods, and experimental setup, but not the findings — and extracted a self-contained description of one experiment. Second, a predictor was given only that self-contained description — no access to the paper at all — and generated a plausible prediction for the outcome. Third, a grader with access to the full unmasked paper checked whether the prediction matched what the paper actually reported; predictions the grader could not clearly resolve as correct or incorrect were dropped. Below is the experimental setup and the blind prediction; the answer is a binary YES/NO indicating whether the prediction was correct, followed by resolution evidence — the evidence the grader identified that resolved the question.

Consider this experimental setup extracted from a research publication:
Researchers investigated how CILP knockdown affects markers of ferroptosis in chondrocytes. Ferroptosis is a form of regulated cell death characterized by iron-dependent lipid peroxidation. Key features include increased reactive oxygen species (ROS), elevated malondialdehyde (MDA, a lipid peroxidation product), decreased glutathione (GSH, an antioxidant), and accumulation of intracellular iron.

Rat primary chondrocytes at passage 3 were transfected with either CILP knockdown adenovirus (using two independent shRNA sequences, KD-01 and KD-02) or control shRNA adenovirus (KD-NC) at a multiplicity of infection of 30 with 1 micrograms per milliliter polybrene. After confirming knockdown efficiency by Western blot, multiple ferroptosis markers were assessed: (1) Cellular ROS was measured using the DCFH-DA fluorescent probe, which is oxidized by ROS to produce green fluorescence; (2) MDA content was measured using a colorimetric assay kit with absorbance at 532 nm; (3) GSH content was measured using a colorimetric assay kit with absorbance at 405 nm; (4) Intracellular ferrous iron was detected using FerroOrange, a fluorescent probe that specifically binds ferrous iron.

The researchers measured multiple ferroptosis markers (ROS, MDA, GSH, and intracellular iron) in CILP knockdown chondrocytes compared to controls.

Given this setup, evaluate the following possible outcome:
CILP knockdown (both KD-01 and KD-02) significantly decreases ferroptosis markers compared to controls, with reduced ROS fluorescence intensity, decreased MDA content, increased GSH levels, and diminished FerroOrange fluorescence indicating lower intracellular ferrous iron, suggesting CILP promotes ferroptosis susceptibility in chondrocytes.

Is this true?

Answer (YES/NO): NO